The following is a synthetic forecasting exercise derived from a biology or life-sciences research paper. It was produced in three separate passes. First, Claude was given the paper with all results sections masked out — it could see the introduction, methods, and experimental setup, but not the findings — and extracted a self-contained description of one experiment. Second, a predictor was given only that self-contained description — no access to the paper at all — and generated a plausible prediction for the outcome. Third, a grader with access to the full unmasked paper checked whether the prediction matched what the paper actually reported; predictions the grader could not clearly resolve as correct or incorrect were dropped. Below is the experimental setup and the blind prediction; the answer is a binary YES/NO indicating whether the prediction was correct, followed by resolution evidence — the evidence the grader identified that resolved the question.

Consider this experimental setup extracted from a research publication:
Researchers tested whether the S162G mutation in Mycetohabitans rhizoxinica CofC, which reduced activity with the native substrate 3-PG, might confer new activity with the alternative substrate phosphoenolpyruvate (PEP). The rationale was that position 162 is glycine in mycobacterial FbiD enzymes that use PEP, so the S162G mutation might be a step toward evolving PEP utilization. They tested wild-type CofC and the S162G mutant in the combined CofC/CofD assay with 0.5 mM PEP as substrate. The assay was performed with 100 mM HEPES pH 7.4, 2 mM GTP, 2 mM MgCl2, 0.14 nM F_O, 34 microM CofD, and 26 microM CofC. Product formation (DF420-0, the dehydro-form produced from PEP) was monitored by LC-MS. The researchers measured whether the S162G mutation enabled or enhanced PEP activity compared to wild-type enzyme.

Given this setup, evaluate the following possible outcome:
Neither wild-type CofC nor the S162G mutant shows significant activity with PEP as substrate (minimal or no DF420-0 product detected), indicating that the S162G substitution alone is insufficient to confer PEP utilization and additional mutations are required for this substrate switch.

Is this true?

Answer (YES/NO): NO